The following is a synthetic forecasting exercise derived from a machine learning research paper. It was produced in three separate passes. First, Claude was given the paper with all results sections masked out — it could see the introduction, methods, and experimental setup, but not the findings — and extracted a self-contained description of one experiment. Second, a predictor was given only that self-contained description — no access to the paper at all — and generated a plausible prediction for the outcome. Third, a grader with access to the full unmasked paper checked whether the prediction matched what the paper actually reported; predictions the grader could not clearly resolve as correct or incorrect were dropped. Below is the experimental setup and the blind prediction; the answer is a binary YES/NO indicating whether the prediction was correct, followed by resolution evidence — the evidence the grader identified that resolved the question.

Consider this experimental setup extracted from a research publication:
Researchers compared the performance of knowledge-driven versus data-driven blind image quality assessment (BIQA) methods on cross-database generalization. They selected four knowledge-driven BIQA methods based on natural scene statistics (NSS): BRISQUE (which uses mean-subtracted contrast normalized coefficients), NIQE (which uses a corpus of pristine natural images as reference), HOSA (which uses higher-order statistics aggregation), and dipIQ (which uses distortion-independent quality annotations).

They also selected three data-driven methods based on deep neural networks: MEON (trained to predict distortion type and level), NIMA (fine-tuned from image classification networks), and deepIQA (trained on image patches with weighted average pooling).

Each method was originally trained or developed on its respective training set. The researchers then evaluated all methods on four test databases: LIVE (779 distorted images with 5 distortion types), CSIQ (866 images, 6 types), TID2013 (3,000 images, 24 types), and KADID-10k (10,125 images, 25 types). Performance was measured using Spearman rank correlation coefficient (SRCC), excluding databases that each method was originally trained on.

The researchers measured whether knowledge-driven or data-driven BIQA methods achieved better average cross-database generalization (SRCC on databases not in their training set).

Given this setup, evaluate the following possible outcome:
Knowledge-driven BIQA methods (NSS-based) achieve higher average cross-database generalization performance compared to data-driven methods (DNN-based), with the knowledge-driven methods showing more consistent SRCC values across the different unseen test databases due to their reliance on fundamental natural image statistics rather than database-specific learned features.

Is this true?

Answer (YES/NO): NO